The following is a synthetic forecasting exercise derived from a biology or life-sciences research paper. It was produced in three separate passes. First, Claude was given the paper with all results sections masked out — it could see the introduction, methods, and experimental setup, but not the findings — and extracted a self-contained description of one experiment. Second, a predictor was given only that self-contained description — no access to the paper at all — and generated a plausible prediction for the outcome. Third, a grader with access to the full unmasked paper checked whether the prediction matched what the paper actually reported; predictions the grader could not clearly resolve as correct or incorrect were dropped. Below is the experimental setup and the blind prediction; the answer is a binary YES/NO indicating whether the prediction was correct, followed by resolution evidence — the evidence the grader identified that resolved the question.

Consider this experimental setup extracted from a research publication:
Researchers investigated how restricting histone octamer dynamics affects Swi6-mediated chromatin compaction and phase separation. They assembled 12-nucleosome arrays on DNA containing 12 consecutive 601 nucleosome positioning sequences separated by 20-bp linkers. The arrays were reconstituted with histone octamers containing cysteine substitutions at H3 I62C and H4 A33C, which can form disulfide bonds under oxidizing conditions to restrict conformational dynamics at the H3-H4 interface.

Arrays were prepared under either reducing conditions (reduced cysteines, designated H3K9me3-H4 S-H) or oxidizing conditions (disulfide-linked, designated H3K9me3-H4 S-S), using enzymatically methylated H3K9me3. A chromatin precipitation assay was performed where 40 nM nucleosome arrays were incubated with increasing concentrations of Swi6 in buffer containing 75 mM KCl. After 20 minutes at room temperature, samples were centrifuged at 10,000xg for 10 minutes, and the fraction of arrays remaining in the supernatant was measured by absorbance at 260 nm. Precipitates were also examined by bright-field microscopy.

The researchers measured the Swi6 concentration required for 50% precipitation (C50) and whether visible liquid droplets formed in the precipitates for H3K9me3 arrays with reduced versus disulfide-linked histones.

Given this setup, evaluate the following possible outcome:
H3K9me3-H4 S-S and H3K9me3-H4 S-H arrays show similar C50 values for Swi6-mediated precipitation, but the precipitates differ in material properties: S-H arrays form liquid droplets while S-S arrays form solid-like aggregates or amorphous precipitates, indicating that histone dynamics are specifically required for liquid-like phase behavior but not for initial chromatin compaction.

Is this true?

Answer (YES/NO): NO